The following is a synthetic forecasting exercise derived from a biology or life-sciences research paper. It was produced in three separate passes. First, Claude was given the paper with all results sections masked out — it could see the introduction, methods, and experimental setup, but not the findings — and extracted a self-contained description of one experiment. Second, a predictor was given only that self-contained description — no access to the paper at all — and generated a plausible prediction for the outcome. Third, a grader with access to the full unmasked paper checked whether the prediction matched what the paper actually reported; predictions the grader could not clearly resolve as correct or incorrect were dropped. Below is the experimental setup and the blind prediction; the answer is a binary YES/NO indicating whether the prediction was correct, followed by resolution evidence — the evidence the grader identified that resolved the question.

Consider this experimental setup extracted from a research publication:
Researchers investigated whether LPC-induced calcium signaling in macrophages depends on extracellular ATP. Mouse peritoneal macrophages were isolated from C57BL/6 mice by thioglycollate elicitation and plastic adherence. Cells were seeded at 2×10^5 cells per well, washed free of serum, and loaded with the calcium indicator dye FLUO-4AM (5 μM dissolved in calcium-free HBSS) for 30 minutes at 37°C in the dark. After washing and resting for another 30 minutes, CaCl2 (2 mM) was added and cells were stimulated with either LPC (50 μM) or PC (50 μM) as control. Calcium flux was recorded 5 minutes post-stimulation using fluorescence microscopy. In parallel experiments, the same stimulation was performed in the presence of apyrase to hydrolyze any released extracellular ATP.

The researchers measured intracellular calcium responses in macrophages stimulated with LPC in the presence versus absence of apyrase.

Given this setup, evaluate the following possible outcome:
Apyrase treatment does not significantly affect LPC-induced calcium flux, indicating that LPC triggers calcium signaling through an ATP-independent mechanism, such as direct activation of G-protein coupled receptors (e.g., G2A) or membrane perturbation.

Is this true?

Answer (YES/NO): NO